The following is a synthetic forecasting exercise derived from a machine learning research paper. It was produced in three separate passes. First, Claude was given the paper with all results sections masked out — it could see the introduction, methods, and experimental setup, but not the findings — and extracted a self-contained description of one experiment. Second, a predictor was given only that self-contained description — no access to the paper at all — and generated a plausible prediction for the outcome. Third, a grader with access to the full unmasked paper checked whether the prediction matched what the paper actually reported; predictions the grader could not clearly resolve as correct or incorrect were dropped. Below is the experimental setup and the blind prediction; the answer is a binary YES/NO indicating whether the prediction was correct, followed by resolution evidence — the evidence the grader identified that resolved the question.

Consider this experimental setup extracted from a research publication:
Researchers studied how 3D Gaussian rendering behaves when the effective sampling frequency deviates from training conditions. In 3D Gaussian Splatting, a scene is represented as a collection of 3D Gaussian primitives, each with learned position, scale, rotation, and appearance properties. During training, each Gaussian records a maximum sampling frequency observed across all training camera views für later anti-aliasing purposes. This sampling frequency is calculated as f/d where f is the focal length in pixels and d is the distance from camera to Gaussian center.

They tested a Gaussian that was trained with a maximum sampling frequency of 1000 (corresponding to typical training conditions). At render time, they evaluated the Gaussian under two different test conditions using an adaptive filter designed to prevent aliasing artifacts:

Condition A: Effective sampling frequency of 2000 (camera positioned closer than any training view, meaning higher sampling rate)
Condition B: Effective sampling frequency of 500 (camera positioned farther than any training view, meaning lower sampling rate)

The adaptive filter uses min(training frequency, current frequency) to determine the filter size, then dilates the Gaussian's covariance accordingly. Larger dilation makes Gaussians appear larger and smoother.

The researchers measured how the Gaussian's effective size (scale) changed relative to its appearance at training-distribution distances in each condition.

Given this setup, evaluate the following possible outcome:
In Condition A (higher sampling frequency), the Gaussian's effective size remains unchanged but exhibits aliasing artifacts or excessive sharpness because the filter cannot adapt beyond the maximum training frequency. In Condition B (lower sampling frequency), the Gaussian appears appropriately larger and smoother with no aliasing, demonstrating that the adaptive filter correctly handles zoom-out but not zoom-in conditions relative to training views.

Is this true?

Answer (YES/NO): NO